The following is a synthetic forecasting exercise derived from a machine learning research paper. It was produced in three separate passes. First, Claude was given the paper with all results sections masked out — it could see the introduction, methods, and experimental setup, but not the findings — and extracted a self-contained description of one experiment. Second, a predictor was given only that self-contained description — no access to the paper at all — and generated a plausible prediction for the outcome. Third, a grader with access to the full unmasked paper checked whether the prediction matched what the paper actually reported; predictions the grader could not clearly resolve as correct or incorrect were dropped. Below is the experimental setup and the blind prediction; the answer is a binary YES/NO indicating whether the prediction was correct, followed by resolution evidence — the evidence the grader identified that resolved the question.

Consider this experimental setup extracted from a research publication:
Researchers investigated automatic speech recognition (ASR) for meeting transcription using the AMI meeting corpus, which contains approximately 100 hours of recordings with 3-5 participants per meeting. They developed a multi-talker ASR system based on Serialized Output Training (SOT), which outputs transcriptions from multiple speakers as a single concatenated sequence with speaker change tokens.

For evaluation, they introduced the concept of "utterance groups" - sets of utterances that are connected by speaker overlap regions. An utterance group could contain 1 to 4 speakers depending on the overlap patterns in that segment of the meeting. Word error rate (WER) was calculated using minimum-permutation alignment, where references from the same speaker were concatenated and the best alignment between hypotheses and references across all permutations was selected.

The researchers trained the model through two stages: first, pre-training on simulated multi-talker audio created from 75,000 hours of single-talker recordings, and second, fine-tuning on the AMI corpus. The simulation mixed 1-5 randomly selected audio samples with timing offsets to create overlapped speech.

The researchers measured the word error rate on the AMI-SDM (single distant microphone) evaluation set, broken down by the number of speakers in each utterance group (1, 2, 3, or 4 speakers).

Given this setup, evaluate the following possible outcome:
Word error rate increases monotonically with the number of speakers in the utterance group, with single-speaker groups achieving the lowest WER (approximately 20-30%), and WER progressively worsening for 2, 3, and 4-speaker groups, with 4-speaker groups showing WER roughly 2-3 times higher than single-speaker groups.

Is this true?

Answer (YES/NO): NO